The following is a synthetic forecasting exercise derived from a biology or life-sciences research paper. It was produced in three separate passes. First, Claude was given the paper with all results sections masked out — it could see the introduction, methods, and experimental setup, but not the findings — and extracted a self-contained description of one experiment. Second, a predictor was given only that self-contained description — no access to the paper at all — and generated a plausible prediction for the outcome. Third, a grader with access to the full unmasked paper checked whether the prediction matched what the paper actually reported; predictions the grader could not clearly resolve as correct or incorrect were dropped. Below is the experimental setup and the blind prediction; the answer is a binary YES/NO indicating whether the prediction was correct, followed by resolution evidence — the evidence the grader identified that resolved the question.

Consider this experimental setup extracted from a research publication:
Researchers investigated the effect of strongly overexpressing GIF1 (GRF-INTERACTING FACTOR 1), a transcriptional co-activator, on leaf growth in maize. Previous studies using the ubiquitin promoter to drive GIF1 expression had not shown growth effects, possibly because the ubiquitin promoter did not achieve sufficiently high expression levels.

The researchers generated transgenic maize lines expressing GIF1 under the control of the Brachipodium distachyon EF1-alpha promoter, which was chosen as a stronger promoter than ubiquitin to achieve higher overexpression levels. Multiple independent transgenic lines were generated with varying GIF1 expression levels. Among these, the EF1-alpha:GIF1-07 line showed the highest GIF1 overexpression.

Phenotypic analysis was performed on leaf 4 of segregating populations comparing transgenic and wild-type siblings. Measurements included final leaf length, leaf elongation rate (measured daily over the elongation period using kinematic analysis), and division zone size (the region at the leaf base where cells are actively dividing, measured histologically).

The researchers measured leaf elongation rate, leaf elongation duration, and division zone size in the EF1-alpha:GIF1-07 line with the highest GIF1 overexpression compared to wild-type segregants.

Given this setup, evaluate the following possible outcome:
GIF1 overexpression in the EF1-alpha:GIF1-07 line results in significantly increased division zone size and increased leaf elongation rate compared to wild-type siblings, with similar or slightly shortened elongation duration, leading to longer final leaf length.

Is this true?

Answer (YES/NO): NO